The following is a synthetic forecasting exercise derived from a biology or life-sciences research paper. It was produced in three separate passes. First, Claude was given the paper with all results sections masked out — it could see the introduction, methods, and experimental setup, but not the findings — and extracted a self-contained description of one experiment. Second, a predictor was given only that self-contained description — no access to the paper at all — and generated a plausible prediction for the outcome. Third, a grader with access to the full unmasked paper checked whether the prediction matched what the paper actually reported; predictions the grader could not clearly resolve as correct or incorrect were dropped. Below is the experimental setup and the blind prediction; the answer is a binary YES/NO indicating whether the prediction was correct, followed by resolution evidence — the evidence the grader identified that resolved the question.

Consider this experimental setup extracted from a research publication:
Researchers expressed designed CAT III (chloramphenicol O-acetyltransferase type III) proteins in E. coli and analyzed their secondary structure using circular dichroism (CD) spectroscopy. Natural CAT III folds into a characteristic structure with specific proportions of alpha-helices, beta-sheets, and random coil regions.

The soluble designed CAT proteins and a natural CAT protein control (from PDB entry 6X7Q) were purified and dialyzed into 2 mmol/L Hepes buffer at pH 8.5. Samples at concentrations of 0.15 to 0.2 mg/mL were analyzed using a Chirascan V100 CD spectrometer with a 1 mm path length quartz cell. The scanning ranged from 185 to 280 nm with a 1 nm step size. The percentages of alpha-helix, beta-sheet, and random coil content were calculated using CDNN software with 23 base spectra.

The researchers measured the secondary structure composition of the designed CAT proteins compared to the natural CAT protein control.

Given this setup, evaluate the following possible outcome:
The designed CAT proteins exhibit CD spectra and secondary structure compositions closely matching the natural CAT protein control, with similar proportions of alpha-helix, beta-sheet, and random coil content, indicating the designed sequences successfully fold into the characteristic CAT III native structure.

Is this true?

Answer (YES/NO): YES